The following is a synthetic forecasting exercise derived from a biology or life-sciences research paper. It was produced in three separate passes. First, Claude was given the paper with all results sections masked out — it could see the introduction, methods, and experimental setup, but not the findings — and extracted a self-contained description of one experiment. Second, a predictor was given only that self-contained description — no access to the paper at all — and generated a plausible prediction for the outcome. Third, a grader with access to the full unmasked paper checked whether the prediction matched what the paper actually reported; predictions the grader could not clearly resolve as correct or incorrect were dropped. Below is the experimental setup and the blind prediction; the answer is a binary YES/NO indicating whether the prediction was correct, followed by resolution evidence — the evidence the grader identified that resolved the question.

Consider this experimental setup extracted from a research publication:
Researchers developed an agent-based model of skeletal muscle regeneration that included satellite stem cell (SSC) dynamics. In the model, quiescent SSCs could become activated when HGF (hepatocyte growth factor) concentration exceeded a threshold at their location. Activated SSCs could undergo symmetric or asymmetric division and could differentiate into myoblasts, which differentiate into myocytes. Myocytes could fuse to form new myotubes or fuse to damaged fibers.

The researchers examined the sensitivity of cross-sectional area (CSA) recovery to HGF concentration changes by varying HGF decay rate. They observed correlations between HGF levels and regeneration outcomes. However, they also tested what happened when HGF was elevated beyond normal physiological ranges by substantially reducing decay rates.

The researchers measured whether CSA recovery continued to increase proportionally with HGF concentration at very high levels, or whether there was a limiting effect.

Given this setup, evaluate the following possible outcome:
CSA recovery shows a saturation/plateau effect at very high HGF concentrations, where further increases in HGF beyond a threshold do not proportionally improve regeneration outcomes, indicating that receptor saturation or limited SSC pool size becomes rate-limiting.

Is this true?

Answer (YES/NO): YES